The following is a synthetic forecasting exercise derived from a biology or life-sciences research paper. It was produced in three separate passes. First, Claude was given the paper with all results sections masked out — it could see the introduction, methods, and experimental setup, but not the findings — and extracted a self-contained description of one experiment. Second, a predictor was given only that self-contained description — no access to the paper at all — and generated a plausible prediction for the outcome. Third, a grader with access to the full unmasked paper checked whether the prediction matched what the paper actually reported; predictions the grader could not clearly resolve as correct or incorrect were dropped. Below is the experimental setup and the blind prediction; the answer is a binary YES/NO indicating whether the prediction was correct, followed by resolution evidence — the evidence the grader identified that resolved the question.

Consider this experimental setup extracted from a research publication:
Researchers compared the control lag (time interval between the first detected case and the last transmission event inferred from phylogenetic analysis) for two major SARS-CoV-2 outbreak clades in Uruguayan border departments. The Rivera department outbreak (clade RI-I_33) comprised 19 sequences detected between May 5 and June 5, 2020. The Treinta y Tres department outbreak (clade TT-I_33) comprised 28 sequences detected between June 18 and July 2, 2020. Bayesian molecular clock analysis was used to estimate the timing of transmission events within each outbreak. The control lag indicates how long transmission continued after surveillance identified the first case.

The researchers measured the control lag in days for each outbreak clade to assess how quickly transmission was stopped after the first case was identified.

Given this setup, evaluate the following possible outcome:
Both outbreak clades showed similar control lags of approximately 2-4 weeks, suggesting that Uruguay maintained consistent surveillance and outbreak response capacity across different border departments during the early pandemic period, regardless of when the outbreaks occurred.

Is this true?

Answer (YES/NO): NO